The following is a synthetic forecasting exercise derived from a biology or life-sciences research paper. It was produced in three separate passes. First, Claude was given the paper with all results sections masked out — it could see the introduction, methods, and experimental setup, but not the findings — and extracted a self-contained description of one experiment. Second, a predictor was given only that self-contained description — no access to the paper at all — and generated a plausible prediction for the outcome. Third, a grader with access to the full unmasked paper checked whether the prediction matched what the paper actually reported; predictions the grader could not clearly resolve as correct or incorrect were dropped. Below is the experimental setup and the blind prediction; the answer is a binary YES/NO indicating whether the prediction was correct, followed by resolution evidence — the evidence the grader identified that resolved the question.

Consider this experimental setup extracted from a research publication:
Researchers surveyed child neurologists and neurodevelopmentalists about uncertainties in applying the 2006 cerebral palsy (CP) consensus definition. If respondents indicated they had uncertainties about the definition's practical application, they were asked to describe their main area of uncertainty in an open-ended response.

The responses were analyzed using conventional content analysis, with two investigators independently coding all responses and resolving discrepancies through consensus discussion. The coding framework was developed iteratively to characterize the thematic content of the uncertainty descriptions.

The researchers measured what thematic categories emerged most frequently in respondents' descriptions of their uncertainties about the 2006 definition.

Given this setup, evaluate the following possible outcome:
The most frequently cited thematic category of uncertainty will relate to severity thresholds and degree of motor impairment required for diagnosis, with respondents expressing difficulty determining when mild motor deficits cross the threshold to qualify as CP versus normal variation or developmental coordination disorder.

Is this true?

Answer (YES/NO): NO